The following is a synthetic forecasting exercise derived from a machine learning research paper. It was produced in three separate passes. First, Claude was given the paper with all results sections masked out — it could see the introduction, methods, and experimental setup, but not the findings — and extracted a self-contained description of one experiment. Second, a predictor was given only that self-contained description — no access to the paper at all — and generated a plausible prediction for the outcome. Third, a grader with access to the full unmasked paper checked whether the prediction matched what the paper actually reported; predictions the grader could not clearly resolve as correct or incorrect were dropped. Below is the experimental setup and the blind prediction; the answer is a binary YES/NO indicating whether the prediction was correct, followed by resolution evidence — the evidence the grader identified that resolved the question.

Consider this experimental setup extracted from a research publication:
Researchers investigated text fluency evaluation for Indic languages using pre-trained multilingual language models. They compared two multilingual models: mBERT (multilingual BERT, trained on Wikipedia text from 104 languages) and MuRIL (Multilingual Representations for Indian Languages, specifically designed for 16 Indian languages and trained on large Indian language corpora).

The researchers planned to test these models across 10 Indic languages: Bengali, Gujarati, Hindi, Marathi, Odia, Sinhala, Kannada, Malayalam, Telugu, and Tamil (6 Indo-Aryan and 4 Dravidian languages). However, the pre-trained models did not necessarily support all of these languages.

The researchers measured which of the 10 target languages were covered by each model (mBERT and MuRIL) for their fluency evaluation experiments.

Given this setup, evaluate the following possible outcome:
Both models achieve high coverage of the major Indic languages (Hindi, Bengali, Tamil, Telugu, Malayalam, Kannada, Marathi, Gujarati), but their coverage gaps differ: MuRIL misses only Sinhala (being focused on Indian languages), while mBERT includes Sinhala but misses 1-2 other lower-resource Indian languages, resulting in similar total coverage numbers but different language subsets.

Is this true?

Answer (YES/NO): NO